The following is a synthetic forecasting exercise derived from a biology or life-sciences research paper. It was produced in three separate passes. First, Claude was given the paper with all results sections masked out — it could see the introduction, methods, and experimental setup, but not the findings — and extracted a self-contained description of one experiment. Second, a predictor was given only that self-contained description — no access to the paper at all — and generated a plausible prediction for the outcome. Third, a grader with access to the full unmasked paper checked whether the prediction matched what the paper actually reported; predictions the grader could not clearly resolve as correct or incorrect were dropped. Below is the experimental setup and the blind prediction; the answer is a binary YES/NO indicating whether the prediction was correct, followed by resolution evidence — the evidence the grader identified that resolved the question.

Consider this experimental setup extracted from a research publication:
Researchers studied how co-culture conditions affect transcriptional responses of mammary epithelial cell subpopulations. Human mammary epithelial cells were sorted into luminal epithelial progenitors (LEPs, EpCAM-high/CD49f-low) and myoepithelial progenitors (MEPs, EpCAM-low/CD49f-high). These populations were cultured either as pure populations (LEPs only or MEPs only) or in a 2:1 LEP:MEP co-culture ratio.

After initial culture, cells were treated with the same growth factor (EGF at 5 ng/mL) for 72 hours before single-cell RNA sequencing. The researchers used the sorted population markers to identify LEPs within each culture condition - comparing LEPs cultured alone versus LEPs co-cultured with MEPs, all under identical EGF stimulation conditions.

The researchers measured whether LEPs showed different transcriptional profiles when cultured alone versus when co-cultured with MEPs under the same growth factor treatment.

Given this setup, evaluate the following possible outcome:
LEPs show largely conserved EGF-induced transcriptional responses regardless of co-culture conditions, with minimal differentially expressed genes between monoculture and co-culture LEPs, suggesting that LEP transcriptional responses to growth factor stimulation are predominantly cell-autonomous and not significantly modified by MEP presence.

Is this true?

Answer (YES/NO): NO